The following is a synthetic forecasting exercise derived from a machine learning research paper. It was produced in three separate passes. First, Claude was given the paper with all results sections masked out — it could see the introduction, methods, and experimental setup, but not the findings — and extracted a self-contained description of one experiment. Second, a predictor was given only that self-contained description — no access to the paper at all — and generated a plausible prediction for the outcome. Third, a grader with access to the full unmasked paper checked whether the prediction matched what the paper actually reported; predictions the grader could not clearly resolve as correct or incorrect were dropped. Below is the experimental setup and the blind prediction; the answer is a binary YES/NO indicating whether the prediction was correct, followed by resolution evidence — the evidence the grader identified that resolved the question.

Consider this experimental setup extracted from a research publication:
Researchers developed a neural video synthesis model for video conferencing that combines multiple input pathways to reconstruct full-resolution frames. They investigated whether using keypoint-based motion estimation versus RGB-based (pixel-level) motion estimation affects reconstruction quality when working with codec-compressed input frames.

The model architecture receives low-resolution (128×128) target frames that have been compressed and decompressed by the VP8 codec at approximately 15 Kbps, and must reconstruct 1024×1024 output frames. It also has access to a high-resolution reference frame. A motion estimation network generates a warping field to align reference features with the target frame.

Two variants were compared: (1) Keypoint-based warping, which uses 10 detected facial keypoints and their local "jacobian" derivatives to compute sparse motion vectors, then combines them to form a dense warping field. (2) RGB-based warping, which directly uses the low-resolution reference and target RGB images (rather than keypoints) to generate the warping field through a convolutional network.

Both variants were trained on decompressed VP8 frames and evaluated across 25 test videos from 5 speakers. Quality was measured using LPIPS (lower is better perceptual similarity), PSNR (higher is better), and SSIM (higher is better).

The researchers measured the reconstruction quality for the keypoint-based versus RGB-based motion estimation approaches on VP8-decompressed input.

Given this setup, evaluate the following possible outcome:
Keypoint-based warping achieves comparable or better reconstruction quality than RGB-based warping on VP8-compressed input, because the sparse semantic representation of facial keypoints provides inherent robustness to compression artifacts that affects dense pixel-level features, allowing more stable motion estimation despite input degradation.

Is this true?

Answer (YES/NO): YES